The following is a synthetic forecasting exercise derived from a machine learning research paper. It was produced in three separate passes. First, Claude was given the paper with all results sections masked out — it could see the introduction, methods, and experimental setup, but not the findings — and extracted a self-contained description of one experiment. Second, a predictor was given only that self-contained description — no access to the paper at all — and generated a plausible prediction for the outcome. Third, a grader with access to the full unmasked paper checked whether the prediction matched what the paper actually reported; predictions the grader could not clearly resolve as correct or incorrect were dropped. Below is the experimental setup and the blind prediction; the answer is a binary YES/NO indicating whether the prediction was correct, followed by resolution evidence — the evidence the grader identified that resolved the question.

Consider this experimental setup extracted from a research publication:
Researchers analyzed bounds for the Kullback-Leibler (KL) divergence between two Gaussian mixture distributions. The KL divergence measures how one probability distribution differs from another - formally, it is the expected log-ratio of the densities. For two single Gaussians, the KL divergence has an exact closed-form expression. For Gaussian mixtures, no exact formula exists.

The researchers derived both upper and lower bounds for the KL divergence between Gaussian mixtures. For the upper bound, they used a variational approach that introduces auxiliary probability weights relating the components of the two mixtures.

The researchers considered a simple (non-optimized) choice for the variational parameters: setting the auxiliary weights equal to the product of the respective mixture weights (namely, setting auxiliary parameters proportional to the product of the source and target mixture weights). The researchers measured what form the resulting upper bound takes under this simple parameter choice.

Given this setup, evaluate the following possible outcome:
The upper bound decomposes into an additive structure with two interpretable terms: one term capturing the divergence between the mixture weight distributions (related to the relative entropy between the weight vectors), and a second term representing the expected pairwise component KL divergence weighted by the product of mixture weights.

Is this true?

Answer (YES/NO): NO